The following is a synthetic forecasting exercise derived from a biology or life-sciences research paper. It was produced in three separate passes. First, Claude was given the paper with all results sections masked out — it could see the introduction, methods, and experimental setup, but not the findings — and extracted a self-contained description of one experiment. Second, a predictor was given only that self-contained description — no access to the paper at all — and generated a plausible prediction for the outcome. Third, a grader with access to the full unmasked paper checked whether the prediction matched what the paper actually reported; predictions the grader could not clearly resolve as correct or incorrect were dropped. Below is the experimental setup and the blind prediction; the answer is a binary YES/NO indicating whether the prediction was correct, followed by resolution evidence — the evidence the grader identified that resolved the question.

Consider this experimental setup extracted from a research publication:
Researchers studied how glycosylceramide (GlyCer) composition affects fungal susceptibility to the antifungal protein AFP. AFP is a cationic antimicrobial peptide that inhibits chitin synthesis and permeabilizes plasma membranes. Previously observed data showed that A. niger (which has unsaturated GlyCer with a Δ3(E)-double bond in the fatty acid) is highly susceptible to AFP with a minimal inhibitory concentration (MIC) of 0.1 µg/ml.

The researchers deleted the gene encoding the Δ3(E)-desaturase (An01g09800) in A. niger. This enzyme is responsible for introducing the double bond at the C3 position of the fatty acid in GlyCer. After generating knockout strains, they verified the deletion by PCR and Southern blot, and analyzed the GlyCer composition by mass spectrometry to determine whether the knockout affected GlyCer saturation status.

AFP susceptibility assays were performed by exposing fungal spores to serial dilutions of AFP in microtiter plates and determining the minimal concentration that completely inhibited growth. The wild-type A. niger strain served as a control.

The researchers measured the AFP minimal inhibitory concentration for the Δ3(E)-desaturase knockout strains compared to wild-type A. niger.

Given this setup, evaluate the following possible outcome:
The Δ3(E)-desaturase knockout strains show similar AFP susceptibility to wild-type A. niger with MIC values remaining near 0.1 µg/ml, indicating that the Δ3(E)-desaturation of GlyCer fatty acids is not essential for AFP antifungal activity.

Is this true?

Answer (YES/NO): NO